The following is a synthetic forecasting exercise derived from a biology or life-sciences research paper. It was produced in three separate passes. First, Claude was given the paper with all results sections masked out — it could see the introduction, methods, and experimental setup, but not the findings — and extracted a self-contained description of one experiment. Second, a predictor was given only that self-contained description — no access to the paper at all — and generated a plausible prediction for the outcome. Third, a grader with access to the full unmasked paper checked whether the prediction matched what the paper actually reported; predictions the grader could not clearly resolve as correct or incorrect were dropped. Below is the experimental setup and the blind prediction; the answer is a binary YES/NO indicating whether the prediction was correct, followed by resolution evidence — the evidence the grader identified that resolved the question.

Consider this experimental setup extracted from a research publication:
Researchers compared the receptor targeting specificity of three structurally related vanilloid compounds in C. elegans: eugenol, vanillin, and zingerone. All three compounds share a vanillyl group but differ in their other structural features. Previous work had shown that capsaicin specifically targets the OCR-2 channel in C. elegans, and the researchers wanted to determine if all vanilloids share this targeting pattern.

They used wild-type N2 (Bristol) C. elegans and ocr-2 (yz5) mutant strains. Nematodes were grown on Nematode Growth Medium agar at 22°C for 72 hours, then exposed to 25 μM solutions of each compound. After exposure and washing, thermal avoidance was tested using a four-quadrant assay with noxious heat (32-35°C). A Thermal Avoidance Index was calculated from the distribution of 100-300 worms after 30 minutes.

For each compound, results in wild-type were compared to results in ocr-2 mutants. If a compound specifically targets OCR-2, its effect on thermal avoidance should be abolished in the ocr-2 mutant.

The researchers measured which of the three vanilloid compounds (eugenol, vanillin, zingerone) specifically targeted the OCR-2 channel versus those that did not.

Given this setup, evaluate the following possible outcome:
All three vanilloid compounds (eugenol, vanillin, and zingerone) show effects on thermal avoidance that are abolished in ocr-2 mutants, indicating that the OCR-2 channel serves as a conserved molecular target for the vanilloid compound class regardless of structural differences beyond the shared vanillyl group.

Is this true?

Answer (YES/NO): NO